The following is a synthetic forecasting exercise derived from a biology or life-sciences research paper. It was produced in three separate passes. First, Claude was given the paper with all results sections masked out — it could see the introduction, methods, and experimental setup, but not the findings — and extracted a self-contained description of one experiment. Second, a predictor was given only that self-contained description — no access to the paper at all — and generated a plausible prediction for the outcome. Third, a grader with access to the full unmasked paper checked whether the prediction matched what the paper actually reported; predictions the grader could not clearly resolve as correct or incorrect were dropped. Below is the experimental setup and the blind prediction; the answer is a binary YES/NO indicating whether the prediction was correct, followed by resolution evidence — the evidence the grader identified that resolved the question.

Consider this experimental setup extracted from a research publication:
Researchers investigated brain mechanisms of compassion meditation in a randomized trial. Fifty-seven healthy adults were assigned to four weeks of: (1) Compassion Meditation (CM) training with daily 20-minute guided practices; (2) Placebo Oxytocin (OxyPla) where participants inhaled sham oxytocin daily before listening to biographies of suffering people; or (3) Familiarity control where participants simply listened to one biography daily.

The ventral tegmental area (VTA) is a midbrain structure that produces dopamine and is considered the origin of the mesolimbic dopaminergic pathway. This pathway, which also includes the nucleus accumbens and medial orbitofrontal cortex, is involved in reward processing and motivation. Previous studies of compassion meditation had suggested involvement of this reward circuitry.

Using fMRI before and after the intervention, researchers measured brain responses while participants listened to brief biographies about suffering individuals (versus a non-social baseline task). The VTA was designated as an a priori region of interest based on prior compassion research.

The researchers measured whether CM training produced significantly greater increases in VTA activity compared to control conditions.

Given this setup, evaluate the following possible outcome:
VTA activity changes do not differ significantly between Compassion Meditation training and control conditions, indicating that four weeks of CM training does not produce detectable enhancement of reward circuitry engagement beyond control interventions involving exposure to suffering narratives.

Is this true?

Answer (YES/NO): YES